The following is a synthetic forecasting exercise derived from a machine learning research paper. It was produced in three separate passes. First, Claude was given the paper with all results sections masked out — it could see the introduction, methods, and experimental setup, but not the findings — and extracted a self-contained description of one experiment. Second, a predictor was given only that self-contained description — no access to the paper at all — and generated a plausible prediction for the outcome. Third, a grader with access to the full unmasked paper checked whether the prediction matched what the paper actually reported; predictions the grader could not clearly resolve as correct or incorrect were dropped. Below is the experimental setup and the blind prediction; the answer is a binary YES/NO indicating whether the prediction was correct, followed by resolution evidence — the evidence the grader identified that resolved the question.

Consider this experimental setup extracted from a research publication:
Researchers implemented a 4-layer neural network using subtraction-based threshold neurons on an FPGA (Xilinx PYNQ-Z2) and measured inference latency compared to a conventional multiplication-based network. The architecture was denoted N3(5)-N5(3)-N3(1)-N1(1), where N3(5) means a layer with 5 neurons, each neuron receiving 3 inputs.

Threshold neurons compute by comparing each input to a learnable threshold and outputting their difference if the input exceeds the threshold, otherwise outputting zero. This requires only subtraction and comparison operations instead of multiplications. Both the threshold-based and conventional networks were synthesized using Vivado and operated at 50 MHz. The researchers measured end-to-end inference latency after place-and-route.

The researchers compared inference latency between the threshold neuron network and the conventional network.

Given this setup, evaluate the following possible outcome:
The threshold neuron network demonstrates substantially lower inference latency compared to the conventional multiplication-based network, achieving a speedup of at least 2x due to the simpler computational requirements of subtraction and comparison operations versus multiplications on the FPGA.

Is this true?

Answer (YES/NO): NO